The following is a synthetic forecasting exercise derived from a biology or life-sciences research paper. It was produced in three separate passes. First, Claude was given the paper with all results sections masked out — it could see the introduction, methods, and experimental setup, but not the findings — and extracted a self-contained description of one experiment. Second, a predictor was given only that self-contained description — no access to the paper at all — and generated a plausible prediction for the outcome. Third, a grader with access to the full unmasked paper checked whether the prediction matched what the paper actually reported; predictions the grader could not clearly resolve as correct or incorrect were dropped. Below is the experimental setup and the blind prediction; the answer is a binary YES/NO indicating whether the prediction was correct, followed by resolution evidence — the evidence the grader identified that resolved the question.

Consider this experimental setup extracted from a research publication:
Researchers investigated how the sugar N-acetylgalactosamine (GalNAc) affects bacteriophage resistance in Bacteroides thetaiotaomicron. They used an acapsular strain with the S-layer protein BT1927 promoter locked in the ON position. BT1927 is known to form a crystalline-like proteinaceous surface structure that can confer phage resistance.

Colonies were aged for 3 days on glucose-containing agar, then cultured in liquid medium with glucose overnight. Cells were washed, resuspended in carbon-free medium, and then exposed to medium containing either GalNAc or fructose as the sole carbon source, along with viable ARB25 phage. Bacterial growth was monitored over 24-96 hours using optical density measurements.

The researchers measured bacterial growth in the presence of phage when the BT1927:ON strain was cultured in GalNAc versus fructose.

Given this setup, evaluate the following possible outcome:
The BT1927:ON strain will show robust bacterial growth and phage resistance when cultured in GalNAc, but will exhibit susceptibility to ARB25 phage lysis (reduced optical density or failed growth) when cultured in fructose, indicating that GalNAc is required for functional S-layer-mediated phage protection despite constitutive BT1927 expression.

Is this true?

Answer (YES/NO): NO